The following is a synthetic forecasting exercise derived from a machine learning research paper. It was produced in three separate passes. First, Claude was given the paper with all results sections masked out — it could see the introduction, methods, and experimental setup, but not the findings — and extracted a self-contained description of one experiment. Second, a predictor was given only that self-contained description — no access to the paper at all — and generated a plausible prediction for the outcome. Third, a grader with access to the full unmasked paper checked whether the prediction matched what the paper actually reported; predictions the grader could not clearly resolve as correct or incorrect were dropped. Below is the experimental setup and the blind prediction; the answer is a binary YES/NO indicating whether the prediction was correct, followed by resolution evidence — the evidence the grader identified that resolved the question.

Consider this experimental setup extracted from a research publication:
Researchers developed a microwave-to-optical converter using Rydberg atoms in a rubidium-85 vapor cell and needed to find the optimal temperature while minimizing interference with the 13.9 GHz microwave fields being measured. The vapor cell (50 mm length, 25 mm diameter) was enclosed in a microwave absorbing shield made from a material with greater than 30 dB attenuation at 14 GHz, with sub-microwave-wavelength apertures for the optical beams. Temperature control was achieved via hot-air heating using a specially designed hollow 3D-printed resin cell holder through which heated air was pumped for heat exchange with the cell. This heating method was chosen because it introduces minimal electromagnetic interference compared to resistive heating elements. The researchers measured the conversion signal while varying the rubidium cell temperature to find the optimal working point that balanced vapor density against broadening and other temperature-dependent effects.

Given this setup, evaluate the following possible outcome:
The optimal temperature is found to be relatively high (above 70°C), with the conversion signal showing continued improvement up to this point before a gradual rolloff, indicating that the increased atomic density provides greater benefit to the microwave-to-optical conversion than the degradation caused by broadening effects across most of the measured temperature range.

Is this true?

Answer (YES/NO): NO